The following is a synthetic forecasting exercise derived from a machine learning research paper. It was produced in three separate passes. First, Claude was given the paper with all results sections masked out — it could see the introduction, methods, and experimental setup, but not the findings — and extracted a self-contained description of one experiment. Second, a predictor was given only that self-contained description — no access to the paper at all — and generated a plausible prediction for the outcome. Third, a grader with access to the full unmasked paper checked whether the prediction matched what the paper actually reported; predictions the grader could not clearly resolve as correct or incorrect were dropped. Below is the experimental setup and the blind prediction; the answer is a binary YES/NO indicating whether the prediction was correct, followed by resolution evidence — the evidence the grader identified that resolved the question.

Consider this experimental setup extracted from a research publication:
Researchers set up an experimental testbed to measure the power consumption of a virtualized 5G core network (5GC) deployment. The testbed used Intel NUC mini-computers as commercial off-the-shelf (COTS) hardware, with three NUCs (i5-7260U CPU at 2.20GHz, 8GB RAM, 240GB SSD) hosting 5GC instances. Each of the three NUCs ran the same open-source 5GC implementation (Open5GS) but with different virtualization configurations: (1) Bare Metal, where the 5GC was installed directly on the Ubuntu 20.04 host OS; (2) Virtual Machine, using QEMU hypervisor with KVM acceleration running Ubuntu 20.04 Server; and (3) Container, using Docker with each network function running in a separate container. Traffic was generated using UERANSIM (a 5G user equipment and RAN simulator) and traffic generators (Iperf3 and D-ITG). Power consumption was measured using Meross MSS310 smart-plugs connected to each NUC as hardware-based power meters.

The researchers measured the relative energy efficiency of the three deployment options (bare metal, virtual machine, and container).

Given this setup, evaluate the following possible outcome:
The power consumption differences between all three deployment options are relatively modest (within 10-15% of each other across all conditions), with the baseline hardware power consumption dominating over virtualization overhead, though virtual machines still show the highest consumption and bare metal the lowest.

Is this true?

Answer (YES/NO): NO